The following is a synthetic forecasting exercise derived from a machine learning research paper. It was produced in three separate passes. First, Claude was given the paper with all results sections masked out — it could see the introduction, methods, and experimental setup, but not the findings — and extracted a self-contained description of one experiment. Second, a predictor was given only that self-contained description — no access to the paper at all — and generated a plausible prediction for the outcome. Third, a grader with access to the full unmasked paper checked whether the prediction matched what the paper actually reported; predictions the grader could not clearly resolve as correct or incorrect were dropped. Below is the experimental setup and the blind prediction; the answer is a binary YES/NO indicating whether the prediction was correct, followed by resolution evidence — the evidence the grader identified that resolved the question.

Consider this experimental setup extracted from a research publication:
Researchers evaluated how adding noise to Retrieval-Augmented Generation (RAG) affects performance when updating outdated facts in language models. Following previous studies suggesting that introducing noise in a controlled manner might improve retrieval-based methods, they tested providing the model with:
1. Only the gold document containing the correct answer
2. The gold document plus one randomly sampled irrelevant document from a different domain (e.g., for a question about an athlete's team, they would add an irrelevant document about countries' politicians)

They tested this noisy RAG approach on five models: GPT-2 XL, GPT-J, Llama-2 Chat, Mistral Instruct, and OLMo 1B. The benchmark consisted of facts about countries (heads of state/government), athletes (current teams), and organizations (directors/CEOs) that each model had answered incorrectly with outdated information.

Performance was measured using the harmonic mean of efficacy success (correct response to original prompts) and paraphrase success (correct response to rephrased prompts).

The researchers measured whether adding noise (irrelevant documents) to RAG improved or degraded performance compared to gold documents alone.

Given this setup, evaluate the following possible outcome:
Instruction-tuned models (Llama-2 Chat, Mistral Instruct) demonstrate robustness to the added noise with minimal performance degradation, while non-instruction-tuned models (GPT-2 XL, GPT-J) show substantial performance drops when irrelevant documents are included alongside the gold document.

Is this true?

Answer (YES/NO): NO